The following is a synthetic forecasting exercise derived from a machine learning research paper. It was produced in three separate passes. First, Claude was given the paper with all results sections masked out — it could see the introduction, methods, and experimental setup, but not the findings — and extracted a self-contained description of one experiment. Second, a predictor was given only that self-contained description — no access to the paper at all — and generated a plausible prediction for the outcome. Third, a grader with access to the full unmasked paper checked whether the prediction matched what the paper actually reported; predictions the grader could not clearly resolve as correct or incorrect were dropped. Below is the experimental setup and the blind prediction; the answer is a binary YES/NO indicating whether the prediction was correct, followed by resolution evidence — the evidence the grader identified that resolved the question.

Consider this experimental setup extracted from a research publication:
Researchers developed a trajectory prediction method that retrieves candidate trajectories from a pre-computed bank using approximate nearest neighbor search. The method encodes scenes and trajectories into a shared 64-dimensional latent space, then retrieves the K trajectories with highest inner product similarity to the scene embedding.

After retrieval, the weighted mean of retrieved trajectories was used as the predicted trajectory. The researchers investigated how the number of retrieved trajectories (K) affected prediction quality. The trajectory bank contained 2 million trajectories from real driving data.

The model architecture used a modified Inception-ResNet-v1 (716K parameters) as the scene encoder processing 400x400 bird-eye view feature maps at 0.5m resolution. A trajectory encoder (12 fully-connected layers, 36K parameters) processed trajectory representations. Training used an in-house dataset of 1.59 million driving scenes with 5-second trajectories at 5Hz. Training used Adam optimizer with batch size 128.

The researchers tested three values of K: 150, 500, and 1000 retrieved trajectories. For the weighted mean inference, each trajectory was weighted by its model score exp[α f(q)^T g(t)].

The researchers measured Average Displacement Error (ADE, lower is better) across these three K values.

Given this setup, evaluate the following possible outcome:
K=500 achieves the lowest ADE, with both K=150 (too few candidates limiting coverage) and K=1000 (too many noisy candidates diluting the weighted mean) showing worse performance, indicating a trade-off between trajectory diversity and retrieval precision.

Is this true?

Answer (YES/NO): NO